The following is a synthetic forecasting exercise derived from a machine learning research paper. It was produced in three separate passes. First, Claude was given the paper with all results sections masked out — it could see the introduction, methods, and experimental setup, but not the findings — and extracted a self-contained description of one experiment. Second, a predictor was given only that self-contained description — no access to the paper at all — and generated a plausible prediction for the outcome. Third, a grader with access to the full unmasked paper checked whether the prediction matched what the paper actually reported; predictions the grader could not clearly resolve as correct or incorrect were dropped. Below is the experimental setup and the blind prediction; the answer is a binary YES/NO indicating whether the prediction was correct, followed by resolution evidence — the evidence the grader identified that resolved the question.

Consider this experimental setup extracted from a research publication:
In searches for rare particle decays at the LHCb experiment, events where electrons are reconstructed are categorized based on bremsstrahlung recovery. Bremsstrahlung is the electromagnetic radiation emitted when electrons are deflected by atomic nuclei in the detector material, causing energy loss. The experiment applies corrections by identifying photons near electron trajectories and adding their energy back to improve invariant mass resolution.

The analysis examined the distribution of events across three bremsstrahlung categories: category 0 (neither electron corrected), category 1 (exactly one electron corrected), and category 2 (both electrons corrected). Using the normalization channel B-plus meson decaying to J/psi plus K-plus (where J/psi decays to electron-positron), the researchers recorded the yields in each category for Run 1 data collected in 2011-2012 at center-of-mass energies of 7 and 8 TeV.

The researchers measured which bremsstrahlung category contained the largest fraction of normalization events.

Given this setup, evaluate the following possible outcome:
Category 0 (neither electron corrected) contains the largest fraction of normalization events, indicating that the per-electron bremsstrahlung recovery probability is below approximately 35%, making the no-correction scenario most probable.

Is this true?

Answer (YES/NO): NO